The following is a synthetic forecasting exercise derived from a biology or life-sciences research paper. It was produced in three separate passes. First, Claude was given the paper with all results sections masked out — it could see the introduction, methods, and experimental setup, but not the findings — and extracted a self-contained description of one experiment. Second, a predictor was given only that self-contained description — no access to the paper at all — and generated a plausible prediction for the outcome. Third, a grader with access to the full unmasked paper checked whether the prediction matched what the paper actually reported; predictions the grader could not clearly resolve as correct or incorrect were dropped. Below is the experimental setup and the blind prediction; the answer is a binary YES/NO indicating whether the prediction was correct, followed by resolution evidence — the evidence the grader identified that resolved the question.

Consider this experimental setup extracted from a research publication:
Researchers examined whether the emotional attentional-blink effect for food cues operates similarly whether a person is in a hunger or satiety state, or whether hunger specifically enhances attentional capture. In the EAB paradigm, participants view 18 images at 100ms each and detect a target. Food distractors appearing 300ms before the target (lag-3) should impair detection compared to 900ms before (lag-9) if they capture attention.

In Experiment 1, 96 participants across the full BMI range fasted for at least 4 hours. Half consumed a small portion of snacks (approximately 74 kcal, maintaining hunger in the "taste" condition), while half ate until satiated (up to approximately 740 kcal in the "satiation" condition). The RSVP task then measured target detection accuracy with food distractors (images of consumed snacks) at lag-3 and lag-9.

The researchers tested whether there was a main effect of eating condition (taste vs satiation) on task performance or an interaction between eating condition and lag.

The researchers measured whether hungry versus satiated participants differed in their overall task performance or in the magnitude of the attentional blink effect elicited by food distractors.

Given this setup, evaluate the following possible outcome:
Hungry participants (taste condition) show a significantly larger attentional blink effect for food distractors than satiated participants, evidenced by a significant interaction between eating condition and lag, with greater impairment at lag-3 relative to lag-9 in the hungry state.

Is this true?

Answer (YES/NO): NO